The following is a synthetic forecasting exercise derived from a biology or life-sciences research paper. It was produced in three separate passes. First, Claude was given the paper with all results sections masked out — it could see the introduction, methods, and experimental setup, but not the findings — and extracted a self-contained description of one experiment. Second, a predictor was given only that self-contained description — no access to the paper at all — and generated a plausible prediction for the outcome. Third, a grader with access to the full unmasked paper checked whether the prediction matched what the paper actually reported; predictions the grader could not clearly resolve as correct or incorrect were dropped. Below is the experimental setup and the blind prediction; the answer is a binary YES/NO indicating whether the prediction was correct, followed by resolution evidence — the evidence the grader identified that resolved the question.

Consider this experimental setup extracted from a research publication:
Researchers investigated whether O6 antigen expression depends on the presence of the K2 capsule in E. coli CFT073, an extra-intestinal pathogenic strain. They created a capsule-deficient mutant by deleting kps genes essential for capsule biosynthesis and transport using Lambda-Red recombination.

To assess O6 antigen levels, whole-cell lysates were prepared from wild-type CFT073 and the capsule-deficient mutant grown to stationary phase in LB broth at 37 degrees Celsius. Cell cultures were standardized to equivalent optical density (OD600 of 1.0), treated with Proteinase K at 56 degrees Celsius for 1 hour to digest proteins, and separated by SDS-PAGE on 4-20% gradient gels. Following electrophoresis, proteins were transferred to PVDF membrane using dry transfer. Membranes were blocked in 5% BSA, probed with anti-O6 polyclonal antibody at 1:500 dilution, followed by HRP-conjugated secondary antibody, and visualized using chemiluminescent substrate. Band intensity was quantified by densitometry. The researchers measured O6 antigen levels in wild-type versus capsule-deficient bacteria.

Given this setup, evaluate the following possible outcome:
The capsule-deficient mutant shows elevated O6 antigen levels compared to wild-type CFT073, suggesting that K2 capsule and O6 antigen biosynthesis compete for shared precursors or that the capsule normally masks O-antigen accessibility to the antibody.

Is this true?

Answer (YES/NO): NO